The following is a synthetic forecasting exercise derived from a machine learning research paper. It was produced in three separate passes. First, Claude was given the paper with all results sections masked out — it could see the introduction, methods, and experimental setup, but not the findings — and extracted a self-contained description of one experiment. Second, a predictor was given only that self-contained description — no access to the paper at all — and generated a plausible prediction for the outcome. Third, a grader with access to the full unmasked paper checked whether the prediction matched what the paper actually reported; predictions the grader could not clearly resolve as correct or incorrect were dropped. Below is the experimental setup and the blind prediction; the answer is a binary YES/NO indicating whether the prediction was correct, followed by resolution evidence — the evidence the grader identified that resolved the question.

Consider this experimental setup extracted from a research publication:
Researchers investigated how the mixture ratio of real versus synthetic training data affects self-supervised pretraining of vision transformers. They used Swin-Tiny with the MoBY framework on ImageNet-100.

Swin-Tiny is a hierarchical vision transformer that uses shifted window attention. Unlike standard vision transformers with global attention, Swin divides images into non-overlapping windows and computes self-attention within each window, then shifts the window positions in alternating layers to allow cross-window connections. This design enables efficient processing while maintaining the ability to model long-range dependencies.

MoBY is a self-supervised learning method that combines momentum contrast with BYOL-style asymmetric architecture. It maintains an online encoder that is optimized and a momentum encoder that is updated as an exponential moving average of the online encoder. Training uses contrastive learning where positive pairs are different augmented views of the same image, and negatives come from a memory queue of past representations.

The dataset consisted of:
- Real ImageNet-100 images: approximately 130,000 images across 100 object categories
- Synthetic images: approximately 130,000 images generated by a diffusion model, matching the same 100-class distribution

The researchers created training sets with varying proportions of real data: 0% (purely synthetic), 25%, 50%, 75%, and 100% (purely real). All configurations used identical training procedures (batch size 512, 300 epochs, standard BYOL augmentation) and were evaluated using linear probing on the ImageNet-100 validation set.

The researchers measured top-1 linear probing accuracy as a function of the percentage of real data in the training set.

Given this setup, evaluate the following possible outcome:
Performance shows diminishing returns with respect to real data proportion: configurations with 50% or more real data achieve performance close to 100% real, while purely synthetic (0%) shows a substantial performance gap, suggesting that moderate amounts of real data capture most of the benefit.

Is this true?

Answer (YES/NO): NO